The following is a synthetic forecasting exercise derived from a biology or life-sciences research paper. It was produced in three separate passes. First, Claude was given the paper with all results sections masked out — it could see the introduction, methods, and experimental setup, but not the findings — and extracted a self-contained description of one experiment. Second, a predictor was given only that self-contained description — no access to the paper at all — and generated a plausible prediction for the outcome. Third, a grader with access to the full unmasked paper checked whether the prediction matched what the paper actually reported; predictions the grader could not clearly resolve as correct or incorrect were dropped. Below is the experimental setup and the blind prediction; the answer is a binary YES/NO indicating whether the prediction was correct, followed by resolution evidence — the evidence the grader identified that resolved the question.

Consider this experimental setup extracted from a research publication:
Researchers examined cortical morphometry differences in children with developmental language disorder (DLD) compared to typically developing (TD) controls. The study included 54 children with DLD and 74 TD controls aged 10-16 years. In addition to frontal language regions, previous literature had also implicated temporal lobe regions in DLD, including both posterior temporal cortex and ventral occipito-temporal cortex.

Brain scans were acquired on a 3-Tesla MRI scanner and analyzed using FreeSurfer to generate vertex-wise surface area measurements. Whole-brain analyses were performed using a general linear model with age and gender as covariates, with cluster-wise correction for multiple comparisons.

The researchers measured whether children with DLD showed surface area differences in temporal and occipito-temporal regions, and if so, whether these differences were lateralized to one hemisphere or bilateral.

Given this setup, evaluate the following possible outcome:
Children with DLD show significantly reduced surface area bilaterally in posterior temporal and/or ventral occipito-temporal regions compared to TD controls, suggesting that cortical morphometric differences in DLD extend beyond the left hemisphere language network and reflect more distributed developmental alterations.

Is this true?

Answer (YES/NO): YES